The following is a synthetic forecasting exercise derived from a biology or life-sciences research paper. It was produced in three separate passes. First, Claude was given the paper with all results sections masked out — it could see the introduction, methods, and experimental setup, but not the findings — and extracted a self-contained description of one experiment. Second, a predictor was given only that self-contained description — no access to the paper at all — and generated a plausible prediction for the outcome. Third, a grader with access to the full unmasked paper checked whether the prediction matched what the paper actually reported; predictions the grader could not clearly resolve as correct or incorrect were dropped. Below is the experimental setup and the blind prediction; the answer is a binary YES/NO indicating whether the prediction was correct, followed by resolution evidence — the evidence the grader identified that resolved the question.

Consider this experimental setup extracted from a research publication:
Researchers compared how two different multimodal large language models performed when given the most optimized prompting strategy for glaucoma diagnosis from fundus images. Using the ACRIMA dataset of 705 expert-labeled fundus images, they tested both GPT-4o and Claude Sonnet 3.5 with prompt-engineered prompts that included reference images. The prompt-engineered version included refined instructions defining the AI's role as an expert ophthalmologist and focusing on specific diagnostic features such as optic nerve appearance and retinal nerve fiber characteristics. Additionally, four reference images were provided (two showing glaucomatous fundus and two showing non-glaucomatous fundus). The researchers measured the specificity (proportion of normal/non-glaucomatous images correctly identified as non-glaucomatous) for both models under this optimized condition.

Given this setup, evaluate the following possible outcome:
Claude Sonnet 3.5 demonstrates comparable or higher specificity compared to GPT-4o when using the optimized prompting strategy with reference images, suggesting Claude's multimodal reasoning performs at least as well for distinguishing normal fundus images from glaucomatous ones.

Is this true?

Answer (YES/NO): YES